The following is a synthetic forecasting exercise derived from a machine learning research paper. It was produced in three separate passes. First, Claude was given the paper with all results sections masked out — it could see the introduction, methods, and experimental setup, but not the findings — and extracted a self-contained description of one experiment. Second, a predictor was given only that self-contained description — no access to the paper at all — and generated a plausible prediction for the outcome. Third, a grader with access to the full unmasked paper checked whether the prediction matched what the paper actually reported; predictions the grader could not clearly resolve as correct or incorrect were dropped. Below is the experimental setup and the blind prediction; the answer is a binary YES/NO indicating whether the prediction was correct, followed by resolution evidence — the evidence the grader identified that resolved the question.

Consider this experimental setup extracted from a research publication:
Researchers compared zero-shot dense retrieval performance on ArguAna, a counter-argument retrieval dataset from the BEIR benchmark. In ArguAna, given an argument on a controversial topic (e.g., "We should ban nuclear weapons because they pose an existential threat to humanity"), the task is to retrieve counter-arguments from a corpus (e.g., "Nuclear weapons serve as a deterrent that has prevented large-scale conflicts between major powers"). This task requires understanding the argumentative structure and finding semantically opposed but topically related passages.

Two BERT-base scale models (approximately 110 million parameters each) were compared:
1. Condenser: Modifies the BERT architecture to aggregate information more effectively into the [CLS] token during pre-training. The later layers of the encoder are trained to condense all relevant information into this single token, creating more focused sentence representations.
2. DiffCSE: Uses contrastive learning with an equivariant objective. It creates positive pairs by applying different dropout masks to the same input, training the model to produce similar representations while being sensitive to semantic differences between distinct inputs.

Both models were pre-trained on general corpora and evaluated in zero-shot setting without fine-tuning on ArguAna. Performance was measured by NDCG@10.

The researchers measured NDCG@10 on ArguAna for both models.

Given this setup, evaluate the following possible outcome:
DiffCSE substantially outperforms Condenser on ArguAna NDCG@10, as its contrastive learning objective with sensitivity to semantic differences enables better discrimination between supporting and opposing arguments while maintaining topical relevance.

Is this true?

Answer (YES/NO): YES